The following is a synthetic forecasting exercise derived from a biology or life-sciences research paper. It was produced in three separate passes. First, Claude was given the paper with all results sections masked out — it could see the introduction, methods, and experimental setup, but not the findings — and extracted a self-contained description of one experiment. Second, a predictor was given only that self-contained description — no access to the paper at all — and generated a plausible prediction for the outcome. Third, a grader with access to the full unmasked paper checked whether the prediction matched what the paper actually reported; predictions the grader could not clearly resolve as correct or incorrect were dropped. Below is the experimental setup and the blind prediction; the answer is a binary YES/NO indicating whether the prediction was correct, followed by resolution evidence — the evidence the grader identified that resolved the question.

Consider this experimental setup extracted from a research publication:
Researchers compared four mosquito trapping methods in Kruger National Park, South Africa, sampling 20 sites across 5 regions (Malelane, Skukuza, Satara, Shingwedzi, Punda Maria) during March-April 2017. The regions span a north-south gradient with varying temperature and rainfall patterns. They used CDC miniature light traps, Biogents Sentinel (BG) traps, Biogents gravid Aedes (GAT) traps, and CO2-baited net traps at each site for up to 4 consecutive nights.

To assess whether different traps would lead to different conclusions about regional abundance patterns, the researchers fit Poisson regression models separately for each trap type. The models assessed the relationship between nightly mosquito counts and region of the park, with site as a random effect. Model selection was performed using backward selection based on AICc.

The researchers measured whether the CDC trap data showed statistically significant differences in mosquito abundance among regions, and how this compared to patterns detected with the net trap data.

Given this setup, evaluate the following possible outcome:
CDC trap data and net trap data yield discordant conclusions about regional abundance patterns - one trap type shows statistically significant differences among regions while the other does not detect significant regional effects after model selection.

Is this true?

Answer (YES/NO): YES